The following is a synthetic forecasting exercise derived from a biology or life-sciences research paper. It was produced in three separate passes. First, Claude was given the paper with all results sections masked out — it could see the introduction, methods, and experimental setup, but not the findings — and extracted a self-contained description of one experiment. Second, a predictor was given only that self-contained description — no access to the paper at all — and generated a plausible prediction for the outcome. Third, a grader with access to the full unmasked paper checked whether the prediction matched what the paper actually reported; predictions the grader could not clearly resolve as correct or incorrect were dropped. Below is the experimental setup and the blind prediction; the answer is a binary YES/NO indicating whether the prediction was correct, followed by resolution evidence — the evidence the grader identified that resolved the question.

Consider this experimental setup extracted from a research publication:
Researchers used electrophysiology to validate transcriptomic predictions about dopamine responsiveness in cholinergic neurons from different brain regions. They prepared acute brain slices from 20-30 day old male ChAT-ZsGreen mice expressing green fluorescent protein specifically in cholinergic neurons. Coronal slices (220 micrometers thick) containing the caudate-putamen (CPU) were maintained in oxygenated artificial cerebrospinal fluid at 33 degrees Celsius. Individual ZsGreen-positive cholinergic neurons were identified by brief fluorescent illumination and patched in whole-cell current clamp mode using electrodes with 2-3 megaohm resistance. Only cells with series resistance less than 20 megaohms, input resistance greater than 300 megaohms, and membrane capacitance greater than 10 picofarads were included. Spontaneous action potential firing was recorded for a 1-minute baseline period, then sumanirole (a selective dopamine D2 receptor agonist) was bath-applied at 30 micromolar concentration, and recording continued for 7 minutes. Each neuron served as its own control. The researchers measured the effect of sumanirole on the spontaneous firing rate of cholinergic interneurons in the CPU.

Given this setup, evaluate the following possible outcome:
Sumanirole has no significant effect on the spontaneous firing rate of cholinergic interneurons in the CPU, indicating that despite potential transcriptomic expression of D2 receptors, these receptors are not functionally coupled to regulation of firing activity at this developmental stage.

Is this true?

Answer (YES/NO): NO